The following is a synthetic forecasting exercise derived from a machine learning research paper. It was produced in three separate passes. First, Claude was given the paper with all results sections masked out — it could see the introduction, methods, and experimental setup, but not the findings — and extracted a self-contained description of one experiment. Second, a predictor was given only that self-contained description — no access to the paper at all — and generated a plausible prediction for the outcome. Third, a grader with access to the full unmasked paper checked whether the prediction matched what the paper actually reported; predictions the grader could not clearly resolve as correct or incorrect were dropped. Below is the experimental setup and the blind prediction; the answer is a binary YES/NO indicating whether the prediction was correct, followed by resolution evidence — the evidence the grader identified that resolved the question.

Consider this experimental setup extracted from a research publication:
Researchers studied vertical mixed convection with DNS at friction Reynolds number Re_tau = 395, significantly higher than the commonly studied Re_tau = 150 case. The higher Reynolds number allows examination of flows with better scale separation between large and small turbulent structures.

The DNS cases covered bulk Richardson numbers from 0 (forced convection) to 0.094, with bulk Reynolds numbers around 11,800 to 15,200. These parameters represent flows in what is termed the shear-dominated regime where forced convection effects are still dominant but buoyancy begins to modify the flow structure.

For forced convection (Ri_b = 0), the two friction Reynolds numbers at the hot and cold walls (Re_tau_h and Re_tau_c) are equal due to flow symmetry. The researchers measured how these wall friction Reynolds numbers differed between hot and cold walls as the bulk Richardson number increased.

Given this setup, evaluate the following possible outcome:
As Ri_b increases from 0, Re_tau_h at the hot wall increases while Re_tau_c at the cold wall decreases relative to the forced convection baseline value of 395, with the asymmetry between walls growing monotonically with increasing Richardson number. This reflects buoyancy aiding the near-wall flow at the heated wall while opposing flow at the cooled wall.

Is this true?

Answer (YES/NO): NO